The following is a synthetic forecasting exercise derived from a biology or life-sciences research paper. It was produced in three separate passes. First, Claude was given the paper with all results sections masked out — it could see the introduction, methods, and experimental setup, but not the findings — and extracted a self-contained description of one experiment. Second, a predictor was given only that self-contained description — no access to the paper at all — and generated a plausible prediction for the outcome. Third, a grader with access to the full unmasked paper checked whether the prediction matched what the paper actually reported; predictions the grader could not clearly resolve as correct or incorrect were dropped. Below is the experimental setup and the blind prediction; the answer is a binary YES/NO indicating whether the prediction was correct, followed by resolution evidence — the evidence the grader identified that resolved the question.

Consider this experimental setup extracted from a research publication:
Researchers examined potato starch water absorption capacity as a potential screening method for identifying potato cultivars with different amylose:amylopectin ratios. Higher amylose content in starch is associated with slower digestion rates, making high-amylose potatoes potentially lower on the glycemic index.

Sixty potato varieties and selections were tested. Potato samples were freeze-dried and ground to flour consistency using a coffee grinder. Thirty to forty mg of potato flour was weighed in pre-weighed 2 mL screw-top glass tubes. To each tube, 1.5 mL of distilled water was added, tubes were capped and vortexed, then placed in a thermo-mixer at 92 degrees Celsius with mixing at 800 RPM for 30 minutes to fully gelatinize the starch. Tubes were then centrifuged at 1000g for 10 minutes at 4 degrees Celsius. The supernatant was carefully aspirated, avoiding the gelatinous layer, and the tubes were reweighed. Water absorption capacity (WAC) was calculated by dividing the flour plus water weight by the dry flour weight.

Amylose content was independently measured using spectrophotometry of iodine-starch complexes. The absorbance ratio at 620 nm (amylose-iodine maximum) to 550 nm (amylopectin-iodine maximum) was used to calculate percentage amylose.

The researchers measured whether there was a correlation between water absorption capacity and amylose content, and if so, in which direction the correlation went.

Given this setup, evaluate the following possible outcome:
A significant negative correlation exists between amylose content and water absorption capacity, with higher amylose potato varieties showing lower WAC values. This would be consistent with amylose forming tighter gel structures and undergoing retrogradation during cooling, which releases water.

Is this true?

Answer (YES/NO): YES